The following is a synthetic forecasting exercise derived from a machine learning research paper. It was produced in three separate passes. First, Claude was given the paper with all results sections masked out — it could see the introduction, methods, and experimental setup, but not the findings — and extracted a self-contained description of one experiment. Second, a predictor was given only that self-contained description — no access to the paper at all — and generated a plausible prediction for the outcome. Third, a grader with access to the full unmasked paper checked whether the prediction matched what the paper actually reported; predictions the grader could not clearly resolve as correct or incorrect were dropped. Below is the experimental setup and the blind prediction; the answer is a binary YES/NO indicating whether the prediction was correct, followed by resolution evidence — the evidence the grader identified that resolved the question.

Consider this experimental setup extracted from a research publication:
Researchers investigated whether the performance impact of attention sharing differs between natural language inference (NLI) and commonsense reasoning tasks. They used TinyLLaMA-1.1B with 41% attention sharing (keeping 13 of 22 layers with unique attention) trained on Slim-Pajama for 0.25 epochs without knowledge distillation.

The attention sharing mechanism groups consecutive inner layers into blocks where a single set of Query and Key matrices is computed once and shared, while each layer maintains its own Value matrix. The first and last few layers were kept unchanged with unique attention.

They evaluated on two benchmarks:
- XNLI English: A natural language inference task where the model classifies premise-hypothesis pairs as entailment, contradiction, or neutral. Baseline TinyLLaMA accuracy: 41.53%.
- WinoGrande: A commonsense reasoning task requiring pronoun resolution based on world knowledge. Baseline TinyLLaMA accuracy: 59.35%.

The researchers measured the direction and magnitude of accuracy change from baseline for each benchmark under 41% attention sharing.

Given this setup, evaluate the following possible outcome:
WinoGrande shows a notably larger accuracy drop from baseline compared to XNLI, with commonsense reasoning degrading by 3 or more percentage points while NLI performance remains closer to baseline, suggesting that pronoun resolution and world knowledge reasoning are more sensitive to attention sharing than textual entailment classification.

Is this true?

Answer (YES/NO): NO